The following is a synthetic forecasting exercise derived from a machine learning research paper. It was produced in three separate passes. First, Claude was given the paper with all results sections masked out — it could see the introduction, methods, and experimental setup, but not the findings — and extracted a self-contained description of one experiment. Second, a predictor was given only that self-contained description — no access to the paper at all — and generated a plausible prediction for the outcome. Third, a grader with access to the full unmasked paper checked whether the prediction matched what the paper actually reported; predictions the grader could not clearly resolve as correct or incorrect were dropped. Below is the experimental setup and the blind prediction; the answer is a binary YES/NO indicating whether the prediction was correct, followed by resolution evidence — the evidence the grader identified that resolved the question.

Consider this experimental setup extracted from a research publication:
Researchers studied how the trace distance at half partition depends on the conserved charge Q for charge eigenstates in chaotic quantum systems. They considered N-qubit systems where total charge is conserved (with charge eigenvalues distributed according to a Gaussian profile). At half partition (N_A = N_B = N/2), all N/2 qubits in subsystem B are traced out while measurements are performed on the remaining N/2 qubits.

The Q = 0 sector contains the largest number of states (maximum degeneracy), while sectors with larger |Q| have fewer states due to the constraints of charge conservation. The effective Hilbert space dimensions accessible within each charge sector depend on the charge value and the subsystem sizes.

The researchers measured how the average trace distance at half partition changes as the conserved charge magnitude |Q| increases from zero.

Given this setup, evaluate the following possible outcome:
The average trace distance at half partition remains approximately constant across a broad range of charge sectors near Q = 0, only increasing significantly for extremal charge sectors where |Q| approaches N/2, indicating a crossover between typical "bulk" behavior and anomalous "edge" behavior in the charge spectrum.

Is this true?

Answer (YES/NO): NO